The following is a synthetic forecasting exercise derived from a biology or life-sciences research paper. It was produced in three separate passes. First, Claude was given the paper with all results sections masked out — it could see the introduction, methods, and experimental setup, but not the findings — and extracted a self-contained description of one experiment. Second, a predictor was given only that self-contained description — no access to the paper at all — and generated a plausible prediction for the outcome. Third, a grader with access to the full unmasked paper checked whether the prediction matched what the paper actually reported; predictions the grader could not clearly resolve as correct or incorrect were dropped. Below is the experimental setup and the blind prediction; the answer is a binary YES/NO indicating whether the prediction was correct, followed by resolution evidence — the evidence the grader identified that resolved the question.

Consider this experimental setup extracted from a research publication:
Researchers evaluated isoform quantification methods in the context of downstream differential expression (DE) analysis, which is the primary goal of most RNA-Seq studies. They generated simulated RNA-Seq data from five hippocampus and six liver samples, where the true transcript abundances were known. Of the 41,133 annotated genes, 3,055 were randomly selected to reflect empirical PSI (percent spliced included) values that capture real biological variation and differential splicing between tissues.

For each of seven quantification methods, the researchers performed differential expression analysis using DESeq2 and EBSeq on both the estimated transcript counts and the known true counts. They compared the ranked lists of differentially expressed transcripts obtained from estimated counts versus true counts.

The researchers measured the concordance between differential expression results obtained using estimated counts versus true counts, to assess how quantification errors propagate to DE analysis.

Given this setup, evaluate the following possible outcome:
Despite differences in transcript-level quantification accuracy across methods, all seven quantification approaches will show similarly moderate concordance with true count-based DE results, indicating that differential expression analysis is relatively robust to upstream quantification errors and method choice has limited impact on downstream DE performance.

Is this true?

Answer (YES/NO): NO